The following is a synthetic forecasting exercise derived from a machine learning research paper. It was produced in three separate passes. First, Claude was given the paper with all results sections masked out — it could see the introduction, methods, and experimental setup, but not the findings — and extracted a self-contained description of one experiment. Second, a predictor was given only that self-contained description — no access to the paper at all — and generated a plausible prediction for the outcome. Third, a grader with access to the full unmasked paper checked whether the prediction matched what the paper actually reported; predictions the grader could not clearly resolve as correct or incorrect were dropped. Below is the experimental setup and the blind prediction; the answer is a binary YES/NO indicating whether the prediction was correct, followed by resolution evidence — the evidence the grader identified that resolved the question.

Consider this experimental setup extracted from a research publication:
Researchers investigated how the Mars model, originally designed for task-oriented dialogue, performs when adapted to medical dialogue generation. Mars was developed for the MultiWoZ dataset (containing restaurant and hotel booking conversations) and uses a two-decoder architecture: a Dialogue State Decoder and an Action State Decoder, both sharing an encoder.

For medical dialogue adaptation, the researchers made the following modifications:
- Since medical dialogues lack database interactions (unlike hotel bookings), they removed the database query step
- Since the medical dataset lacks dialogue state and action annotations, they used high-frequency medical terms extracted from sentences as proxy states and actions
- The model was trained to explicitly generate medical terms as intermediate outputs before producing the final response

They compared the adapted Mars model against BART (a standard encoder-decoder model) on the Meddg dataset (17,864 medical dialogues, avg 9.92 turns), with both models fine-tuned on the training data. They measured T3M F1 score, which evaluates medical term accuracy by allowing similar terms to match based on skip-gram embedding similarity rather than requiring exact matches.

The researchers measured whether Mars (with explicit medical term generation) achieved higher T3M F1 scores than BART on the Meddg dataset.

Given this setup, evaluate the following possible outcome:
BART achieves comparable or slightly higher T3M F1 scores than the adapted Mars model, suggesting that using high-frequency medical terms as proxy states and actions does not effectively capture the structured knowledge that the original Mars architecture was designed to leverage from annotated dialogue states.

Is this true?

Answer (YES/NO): NO